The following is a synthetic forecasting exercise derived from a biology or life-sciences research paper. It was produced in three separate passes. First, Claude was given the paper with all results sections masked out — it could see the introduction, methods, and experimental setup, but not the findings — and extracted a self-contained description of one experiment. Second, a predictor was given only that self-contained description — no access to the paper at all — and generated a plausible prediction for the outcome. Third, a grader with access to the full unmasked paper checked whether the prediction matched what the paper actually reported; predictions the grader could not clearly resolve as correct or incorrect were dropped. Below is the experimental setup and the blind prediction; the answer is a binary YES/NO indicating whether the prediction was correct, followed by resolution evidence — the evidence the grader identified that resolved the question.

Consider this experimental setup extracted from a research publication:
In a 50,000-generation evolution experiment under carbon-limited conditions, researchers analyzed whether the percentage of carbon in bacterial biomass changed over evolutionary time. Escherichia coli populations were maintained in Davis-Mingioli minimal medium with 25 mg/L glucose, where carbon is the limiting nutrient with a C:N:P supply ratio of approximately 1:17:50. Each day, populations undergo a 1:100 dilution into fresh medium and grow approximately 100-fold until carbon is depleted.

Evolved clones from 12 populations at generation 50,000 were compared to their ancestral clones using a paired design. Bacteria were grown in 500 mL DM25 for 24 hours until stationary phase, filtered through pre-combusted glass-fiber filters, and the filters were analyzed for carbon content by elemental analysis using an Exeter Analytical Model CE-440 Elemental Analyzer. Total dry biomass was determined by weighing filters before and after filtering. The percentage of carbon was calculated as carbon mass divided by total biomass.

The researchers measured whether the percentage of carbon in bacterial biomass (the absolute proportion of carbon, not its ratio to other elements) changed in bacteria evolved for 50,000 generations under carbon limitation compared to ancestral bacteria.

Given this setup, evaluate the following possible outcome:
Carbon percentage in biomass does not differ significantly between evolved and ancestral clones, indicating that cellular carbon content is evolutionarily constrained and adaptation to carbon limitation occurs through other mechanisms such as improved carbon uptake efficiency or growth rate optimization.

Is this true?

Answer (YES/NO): YES